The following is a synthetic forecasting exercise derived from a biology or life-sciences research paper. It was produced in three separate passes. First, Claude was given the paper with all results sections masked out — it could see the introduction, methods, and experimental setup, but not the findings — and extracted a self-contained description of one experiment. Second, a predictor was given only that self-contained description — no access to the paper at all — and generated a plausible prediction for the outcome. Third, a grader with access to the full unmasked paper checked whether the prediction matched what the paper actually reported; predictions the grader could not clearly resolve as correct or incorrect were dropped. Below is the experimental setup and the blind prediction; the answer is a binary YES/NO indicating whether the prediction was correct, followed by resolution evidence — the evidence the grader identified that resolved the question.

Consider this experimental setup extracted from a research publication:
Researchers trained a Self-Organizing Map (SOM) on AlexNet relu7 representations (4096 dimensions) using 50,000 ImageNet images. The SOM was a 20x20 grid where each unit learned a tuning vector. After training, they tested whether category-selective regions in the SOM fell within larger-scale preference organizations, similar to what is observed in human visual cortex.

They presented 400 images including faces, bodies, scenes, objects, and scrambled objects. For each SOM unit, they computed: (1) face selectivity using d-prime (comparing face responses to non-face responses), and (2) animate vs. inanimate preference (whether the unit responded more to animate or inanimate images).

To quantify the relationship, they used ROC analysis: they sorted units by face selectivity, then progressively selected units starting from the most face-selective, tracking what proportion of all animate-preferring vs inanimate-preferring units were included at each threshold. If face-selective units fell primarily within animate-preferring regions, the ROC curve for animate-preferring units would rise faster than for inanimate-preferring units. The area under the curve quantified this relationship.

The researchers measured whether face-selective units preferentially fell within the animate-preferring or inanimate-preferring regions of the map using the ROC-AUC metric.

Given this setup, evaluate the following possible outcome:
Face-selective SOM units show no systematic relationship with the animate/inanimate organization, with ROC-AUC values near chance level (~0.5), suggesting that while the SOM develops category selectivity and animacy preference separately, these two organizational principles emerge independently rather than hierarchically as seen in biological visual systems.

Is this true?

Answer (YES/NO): NO